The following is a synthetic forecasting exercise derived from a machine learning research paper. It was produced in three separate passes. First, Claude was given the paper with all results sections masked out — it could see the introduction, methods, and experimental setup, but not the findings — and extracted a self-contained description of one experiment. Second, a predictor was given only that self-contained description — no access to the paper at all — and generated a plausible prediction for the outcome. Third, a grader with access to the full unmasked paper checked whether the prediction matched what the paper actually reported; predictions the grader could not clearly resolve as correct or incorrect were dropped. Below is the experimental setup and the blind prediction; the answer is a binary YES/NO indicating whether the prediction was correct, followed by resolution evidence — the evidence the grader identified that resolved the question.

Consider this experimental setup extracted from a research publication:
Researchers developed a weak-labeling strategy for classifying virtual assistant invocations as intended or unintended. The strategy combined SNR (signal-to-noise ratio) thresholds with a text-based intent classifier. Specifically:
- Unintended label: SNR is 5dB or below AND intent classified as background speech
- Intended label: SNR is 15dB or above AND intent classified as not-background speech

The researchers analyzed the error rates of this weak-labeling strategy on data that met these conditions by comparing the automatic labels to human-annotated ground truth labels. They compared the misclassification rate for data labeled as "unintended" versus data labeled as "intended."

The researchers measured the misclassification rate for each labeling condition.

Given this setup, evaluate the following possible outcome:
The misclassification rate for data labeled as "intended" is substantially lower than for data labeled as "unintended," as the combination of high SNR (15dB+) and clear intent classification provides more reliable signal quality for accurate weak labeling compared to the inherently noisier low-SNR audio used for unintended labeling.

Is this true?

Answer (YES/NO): YES